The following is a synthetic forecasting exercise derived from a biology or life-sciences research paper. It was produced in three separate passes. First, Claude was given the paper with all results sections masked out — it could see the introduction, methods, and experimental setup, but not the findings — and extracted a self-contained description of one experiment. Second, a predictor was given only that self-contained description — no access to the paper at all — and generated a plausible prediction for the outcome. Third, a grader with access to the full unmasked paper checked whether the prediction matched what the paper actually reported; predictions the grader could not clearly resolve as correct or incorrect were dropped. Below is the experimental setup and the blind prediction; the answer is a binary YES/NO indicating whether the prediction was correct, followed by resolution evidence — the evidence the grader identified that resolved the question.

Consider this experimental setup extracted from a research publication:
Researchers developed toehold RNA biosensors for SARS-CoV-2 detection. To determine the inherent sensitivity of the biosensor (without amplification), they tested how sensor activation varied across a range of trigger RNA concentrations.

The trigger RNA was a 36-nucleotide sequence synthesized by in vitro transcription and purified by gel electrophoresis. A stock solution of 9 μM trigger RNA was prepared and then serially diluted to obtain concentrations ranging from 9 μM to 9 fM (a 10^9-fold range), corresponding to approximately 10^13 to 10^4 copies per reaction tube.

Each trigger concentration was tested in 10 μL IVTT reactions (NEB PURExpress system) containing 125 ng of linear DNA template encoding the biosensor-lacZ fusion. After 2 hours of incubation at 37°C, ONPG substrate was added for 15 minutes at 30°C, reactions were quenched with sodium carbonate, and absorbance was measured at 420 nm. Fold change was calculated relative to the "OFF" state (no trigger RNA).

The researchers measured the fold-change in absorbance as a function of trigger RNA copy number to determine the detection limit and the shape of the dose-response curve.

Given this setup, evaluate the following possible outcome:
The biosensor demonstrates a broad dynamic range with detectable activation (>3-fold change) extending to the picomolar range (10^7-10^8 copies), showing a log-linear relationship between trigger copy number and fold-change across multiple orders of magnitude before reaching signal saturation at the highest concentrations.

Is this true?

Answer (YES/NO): NO